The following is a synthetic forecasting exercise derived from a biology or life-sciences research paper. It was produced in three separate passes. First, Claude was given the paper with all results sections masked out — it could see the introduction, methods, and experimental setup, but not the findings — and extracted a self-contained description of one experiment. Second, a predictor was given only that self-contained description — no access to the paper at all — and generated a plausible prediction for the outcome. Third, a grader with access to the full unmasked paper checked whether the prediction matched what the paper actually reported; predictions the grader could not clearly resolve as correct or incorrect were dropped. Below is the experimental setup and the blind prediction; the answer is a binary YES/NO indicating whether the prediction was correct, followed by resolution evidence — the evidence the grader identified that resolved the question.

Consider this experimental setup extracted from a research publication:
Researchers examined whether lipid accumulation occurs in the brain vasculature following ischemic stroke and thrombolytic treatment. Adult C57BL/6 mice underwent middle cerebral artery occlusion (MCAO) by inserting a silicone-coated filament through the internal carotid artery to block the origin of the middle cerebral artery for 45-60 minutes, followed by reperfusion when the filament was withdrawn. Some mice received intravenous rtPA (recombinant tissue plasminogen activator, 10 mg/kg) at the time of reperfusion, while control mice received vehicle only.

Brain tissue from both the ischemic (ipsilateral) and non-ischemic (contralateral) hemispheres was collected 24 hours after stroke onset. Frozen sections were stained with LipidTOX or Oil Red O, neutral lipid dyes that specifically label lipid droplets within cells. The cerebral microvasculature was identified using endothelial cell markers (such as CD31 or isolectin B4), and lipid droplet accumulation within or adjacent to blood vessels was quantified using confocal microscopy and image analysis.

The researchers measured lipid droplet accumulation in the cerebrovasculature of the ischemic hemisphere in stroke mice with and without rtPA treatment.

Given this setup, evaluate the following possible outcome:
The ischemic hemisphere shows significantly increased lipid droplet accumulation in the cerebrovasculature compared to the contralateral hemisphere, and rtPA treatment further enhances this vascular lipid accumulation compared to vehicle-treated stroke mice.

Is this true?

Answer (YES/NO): YES